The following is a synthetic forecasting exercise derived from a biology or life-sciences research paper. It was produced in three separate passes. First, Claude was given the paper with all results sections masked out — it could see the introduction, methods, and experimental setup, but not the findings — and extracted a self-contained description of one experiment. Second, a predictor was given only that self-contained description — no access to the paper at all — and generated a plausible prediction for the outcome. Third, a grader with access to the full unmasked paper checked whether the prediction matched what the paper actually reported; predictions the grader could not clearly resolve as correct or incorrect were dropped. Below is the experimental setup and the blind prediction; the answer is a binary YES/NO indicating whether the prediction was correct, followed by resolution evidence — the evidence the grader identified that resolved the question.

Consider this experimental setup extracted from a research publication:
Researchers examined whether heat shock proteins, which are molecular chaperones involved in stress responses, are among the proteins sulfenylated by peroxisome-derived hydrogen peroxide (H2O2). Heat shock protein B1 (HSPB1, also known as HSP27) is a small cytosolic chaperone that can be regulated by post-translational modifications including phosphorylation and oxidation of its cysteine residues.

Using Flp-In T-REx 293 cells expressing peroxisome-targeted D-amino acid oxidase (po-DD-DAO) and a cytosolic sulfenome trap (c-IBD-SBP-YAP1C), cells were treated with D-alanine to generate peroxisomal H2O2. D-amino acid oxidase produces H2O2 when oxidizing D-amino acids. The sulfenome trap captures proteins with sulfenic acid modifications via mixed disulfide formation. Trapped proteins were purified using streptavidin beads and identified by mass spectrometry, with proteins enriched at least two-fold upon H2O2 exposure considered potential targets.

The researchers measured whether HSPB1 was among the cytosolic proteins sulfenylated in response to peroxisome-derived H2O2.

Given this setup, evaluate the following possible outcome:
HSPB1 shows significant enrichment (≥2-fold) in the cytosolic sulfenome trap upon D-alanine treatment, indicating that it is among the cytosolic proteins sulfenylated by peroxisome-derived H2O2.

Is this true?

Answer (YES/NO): YES